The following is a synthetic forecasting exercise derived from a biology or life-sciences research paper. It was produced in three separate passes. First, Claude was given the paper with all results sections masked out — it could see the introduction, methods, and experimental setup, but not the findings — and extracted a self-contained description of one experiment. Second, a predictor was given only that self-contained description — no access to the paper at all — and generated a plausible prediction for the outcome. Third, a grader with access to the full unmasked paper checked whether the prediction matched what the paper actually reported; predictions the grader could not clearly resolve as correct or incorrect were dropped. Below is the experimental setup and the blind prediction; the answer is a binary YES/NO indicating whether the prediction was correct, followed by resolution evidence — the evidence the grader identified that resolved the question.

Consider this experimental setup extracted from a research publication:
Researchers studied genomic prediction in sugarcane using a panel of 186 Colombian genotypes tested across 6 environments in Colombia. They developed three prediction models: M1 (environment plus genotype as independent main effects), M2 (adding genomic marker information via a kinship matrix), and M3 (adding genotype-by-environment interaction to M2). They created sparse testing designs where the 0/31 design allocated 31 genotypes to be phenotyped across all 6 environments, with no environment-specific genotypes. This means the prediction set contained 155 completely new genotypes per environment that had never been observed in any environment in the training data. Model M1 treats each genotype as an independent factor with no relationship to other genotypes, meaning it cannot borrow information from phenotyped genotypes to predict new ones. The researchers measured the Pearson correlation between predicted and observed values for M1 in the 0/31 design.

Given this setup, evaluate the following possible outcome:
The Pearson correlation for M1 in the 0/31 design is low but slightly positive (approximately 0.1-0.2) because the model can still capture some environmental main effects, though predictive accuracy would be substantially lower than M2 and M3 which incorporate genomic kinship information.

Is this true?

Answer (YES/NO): NO